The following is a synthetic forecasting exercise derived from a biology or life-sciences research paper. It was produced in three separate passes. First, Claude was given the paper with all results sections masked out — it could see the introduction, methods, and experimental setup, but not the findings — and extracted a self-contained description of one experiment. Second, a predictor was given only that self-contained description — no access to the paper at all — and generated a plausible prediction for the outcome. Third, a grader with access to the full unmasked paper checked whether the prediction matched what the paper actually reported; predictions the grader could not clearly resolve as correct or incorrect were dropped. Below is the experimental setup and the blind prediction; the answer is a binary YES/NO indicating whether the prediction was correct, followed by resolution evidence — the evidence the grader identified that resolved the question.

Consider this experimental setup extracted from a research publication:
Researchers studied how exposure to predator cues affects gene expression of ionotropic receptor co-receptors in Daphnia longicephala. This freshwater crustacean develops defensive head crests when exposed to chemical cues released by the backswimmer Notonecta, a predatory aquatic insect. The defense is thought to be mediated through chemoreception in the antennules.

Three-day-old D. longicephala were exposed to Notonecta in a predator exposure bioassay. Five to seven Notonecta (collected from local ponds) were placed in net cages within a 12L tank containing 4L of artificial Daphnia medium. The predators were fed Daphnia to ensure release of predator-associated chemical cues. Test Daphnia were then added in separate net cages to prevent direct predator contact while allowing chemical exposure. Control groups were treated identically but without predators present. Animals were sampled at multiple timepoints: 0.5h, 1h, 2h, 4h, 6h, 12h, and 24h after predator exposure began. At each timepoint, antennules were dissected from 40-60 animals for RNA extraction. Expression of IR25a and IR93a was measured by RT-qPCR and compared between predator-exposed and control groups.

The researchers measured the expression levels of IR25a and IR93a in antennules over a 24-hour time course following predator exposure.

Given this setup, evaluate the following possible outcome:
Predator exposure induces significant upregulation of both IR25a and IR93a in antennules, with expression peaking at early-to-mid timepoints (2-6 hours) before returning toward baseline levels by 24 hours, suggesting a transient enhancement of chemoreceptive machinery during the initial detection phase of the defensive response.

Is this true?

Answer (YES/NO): NO